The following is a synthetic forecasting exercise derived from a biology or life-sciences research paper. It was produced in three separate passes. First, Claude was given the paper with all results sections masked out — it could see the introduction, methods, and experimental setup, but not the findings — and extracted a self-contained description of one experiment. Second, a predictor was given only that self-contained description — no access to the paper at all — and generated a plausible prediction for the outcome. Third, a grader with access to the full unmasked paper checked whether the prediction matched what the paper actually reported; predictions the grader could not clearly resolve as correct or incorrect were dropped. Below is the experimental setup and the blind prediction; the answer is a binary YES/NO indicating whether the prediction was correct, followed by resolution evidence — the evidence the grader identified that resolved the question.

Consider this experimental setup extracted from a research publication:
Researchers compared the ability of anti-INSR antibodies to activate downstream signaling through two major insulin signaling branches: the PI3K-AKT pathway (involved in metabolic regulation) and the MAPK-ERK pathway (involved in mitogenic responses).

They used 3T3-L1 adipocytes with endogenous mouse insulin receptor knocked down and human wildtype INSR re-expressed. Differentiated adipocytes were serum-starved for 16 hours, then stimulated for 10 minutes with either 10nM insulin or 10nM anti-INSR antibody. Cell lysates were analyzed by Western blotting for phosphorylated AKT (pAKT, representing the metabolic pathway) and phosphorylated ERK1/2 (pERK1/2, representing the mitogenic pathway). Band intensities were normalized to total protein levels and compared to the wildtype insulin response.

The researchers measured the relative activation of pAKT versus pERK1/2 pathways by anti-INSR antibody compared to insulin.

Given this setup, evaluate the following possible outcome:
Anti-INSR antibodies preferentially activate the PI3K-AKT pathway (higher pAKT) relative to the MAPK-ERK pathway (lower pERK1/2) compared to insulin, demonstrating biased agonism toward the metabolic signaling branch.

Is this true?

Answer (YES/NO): YES